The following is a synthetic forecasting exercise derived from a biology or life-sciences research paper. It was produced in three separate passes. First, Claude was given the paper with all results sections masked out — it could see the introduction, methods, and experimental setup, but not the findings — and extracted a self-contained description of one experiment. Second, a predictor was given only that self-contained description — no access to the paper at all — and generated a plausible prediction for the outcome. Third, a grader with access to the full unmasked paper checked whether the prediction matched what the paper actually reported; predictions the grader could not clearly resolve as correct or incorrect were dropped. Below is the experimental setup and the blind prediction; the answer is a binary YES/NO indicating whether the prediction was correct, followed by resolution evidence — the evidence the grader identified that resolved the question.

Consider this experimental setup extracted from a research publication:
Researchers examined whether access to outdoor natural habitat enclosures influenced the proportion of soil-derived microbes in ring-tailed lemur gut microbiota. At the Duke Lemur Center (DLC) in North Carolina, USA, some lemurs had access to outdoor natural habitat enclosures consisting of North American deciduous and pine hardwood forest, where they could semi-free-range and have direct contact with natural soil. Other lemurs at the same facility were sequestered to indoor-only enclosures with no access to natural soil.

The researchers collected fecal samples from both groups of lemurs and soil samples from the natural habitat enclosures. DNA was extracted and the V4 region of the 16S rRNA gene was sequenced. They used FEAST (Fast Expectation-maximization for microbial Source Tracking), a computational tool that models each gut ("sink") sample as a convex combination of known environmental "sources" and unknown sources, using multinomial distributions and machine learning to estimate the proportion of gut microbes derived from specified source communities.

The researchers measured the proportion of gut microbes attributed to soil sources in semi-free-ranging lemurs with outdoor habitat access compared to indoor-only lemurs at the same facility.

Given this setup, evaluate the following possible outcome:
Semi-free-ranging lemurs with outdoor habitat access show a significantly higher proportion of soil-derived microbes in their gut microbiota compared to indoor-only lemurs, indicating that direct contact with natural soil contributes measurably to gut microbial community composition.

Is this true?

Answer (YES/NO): YES